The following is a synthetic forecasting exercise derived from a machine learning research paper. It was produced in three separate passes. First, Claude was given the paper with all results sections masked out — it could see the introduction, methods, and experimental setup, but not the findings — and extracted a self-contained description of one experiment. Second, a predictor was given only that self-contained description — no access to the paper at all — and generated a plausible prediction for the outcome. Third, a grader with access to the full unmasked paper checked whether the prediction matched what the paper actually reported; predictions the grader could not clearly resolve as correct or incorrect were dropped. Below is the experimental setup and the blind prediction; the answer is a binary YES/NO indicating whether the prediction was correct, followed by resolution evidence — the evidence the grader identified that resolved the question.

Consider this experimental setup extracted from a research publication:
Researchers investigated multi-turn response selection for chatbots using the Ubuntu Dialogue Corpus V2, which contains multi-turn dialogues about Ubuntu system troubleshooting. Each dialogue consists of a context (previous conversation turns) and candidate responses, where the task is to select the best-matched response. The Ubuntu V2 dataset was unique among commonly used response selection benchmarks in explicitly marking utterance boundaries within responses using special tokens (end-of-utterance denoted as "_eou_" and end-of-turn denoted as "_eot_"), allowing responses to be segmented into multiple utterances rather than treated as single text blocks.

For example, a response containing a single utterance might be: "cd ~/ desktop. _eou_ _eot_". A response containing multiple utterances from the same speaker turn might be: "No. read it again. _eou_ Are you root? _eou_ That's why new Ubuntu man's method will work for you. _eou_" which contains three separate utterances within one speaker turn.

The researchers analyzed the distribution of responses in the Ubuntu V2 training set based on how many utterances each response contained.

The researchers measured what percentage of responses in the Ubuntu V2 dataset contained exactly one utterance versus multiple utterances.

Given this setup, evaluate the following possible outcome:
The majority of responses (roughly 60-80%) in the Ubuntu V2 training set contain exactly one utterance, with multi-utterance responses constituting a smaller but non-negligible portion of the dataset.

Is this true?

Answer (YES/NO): YES